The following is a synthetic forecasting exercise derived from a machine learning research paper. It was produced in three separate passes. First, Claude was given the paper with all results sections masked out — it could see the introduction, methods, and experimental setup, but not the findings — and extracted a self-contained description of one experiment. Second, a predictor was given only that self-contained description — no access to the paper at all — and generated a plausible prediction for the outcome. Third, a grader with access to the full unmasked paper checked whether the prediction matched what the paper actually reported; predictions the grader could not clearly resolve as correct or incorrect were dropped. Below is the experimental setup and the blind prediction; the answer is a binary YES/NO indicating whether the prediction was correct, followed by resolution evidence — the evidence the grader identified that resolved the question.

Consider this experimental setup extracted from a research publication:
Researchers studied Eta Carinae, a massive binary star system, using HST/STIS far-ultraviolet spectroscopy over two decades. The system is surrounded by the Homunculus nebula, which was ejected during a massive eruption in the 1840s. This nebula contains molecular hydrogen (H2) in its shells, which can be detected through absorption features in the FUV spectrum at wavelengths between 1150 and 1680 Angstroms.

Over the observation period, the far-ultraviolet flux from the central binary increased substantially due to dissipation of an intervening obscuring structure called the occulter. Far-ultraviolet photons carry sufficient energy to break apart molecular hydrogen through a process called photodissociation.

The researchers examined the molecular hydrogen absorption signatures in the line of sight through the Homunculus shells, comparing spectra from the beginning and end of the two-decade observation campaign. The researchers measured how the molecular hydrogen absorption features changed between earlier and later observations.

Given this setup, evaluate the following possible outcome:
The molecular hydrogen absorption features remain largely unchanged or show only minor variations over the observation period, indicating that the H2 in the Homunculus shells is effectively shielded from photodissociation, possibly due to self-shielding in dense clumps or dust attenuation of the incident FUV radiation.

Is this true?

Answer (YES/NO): NO